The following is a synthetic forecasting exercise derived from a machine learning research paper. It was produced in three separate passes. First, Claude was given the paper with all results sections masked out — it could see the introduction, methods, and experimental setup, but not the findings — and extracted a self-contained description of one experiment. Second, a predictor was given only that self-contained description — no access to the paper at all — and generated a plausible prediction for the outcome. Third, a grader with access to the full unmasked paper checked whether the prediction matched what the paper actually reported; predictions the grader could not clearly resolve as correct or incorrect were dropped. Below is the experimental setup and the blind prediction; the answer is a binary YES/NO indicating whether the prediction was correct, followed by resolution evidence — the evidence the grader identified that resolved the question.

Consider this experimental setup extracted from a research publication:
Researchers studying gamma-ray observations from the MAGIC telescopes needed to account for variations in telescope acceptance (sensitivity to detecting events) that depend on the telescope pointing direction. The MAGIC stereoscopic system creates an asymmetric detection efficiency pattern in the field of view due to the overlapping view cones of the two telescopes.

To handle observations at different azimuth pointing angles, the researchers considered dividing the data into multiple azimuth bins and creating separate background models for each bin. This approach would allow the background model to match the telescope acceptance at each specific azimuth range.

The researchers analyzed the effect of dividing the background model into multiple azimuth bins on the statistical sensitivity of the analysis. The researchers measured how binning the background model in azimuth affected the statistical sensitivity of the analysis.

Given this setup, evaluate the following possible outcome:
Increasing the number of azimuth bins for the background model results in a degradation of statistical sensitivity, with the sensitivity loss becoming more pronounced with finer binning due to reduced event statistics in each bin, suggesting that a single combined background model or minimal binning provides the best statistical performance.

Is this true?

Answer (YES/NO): YES